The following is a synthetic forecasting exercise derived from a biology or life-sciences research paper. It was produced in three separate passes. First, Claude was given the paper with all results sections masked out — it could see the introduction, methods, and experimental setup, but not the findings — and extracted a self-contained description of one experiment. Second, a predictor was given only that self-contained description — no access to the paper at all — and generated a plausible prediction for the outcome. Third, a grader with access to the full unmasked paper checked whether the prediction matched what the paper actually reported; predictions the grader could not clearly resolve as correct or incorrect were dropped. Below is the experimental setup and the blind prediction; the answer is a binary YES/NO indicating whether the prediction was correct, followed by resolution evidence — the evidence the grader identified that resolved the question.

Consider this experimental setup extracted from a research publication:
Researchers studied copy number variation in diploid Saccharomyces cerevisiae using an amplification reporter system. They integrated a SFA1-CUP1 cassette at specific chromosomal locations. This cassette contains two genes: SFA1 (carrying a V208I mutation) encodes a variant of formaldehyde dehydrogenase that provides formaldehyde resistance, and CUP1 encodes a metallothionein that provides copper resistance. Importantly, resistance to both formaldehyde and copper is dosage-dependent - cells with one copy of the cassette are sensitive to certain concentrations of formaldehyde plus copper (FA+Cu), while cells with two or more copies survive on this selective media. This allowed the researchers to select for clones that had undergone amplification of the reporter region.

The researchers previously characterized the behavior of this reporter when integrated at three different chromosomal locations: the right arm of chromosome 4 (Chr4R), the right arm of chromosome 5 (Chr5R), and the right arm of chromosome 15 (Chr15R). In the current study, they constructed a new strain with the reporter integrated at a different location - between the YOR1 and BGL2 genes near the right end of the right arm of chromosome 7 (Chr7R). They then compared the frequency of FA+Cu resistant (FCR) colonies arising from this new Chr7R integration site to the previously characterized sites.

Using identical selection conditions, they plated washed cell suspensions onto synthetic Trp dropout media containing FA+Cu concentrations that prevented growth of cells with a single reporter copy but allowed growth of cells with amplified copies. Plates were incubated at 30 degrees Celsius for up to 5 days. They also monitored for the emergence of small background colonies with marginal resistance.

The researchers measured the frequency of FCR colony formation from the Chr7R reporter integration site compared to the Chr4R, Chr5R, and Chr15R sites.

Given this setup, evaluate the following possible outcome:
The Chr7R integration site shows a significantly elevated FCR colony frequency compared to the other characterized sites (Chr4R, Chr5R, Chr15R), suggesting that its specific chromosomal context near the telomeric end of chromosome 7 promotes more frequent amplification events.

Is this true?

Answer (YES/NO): NO